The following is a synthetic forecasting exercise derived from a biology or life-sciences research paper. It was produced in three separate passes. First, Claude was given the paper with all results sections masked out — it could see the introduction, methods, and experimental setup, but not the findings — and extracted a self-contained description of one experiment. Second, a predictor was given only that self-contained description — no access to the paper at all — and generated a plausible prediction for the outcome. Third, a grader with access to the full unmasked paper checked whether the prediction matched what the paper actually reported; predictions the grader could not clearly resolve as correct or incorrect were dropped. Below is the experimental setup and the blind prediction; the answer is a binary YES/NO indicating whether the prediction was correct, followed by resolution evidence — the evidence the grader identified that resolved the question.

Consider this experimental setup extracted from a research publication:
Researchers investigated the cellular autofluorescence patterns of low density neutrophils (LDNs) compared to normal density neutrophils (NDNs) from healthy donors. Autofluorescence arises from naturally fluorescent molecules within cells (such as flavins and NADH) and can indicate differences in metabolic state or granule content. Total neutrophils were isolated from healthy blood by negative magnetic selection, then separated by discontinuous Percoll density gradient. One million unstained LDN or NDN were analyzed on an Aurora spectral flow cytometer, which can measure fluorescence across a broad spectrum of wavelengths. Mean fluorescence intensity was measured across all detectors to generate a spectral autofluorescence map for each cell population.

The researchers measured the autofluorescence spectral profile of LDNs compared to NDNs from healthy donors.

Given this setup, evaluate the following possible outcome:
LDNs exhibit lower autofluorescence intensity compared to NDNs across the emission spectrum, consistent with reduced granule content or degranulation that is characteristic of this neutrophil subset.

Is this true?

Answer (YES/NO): NO